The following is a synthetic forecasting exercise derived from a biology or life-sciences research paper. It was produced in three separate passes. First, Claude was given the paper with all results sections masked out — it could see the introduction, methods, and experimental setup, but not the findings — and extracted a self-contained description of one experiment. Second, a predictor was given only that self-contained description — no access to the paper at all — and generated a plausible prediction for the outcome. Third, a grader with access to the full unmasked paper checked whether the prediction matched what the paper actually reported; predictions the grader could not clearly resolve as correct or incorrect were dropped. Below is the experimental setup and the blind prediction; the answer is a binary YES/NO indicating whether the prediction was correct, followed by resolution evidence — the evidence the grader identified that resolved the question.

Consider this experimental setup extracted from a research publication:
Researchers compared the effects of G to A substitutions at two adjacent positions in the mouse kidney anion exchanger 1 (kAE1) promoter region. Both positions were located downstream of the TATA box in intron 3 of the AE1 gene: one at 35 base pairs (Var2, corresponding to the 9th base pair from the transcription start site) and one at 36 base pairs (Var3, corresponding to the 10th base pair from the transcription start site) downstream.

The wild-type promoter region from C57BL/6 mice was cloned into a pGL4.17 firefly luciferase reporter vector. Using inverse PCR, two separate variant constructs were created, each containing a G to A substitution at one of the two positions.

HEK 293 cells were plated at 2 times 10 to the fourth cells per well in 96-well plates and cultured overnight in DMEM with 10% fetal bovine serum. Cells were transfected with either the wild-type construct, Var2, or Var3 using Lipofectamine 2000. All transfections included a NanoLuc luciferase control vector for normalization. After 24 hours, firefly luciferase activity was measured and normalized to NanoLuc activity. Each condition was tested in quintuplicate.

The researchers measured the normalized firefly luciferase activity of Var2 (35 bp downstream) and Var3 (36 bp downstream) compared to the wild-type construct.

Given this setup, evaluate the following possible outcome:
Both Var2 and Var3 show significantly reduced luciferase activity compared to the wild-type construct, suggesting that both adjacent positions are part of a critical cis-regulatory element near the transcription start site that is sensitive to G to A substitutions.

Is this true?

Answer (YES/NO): NO